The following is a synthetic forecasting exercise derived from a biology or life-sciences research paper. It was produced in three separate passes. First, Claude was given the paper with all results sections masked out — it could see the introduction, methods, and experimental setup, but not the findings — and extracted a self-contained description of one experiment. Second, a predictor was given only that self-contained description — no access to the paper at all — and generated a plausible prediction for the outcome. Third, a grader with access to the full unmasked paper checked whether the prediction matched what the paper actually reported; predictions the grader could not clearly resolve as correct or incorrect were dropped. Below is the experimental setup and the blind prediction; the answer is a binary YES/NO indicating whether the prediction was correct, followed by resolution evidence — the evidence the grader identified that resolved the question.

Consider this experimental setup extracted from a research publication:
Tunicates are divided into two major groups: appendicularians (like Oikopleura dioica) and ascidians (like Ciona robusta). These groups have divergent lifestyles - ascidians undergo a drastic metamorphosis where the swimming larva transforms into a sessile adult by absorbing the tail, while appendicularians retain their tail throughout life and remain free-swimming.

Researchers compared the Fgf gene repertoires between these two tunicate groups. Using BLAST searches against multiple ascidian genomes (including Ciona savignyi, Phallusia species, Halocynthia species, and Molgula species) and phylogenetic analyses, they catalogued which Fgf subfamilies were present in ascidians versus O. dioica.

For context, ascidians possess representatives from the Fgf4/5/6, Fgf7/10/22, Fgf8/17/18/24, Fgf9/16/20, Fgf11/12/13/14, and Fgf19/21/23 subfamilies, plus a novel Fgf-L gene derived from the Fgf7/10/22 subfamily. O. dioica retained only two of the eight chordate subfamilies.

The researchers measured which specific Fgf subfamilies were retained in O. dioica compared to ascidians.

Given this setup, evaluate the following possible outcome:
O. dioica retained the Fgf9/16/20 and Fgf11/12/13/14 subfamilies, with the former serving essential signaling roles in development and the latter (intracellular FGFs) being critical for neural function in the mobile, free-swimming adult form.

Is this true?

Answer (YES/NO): YES